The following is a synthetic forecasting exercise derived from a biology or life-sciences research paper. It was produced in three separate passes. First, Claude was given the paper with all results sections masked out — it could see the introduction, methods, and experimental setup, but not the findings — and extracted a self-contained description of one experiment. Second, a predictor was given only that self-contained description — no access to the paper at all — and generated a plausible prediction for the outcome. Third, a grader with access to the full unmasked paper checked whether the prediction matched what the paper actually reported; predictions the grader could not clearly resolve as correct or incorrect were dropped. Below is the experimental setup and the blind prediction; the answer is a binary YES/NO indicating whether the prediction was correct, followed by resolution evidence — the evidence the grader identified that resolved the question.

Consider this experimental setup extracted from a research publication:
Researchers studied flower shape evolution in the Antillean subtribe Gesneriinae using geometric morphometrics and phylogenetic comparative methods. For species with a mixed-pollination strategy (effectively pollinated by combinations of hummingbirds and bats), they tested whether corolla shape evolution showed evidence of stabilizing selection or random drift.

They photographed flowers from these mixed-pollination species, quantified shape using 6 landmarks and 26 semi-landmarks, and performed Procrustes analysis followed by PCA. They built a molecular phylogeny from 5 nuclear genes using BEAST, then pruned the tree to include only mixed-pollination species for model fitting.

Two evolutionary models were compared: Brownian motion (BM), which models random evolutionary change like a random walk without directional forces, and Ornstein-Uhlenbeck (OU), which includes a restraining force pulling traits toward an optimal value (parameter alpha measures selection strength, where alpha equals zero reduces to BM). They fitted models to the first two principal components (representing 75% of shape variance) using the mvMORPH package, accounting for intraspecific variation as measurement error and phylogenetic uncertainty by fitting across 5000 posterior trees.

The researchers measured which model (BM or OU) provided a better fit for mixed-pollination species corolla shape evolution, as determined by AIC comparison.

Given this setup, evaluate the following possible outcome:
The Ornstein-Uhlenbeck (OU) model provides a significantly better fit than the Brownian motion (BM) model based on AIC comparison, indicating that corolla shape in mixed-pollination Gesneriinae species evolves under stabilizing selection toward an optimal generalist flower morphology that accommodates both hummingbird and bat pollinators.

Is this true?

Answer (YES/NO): NO